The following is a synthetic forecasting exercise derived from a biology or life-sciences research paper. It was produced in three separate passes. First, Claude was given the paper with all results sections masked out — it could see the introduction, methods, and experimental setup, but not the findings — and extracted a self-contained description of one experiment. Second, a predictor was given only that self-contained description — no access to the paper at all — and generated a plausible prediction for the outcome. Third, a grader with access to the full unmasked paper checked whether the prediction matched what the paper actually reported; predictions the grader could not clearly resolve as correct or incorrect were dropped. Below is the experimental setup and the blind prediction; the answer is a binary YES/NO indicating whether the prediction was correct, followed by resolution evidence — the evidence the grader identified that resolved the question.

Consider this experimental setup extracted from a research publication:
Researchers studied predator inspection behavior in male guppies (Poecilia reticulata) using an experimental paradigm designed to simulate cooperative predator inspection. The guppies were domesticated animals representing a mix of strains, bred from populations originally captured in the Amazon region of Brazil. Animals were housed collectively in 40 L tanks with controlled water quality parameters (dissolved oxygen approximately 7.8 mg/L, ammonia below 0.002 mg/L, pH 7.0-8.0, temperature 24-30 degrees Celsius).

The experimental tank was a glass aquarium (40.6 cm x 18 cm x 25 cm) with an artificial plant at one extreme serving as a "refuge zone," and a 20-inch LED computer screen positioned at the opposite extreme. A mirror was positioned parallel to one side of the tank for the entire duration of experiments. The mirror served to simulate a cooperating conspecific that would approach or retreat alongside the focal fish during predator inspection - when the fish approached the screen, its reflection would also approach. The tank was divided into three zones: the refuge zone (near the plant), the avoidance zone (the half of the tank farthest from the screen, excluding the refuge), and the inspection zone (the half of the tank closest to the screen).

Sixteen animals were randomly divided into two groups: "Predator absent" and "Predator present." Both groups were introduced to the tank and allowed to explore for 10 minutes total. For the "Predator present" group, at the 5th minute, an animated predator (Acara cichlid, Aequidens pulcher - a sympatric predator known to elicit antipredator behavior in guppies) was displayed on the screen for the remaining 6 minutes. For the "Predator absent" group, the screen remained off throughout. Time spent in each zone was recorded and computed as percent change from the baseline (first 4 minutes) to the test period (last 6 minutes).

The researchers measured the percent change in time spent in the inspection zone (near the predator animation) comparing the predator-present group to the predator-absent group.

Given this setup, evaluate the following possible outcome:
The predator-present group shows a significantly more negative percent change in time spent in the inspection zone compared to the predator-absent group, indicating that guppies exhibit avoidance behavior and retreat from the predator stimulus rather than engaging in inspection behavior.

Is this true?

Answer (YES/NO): NO